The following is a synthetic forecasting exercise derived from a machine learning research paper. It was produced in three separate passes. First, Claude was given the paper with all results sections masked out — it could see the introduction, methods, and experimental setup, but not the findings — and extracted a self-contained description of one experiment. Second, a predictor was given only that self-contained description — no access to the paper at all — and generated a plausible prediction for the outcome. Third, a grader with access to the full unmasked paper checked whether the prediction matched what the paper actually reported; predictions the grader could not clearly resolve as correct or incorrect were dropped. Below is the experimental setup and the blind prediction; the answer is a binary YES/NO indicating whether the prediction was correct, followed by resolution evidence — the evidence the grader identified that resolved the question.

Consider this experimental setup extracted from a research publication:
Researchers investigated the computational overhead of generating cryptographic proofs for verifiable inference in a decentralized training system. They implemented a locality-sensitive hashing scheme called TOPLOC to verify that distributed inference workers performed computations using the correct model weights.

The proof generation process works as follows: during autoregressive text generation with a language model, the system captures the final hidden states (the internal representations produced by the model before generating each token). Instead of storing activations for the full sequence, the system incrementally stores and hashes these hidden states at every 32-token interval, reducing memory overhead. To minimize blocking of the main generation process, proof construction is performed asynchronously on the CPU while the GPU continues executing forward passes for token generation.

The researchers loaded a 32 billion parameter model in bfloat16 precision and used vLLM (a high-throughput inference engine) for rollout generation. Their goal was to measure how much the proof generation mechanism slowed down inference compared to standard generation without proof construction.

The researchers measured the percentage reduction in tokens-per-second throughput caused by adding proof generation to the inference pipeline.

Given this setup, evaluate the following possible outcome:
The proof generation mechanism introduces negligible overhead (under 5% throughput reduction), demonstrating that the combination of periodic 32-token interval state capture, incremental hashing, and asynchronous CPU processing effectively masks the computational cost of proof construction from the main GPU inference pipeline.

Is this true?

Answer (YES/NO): YES